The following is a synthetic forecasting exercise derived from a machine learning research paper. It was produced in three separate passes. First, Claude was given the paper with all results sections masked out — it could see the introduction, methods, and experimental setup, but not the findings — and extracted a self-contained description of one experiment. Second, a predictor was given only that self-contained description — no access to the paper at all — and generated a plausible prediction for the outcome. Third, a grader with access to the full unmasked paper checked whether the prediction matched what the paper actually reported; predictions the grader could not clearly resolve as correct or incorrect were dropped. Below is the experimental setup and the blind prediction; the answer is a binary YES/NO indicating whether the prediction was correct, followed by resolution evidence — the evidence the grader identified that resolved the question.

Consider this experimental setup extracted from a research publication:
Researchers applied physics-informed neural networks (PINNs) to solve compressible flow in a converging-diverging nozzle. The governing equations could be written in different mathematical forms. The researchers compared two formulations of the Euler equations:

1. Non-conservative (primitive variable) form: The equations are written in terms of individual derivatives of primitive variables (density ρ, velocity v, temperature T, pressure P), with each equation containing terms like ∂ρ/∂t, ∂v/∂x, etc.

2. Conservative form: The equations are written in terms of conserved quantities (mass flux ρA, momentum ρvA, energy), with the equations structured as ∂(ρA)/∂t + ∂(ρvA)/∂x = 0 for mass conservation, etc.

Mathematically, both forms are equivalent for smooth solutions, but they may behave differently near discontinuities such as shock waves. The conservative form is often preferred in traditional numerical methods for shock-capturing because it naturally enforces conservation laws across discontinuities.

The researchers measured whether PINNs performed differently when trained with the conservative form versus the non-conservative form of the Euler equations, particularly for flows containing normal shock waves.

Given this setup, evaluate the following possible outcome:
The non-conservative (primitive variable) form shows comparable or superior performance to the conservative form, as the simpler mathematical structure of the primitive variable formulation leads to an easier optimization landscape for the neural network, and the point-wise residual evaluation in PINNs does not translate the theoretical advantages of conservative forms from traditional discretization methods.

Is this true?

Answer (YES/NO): YES